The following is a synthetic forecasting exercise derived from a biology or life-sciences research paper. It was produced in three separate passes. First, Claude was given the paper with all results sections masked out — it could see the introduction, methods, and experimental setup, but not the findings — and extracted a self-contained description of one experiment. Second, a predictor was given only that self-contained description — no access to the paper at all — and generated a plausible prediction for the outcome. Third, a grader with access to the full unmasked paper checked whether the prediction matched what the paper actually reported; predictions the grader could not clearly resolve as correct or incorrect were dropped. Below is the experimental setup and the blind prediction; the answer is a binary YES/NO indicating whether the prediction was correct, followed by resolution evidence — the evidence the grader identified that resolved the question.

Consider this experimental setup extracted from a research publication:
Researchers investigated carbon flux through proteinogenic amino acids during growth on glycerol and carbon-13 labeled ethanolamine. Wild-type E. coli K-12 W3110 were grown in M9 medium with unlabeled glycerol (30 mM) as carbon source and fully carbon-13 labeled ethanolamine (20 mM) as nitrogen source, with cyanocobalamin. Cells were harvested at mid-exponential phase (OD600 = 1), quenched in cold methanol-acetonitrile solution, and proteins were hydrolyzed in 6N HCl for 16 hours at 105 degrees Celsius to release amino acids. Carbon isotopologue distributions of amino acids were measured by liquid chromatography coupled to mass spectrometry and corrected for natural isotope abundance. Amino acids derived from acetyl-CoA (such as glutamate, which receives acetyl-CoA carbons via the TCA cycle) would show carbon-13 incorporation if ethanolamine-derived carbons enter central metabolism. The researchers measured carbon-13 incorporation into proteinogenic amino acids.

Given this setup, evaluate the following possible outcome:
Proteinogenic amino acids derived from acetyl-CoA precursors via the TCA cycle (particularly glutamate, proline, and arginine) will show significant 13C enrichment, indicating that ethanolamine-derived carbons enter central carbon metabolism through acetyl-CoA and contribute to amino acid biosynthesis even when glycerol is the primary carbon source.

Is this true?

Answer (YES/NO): YES